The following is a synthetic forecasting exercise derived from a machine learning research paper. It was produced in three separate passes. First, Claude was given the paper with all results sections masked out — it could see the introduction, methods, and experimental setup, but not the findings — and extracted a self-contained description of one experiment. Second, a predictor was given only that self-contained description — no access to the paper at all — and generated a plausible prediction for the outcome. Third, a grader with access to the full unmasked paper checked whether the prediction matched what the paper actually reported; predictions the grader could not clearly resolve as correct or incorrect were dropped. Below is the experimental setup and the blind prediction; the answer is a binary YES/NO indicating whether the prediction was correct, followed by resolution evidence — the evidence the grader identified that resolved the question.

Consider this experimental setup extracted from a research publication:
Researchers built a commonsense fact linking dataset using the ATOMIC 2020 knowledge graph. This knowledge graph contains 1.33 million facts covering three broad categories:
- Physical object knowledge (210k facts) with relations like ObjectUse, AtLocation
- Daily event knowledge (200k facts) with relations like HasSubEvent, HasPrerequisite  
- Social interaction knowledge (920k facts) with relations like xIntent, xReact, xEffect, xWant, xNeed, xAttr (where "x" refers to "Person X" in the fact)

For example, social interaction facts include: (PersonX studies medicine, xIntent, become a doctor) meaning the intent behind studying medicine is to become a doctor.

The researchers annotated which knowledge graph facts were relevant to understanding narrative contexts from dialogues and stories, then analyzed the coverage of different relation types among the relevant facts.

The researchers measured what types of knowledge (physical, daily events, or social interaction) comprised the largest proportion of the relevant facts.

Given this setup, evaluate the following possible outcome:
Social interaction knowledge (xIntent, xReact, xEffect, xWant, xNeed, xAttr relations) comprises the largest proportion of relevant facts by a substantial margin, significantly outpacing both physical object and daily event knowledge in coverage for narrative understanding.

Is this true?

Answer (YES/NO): NO